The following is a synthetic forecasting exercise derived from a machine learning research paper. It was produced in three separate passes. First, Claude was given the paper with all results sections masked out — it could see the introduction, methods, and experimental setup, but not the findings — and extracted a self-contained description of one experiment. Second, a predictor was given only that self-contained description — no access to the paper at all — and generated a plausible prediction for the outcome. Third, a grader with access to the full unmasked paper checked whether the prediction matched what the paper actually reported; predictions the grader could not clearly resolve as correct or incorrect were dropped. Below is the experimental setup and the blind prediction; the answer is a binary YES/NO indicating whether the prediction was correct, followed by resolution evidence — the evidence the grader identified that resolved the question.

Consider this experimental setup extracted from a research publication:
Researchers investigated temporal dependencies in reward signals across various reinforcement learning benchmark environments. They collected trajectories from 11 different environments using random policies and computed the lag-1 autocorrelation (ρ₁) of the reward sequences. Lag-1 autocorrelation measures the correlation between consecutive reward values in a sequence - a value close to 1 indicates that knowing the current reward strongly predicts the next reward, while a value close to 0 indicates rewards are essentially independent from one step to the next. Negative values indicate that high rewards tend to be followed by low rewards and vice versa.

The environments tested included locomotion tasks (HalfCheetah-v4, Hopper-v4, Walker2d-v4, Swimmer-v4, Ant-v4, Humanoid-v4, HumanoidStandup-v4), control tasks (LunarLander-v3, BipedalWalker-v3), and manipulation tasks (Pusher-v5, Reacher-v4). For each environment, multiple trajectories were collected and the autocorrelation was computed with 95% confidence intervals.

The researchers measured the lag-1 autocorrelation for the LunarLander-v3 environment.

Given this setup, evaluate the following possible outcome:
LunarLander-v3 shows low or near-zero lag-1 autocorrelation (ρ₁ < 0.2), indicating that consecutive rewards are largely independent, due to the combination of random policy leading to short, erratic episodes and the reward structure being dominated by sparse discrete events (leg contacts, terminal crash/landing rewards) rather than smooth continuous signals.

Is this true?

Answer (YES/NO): NO